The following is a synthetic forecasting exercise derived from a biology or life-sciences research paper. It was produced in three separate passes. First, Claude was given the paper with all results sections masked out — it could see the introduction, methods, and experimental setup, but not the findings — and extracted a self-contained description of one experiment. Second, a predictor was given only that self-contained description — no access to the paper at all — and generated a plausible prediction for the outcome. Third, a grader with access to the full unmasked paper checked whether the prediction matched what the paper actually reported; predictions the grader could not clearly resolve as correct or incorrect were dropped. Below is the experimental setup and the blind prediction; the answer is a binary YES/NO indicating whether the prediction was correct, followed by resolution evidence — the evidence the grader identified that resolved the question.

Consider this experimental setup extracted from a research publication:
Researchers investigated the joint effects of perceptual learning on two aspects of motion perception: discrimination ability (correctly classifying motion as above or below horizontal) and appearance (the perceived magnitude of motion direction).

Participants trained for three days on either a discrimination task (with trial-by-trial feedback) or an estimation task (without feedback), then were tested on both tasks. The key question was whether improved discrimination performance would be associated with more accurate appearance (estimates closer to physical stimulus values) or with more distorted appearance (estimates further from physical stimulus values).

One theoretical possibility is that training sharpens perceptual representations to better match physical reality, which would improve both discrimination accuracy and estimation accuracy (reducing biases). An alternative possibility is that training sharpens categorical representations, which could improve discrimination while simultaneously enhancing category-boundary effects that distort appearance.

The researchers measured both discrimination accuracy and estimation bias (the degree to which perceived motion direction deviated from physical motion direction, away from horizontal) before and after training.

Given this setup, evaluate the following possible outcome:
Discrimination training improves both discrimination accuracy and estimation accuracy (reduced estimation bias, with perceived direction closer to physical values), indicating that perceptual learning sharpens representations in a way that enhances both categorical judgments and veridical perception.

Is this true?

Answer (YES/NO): NO